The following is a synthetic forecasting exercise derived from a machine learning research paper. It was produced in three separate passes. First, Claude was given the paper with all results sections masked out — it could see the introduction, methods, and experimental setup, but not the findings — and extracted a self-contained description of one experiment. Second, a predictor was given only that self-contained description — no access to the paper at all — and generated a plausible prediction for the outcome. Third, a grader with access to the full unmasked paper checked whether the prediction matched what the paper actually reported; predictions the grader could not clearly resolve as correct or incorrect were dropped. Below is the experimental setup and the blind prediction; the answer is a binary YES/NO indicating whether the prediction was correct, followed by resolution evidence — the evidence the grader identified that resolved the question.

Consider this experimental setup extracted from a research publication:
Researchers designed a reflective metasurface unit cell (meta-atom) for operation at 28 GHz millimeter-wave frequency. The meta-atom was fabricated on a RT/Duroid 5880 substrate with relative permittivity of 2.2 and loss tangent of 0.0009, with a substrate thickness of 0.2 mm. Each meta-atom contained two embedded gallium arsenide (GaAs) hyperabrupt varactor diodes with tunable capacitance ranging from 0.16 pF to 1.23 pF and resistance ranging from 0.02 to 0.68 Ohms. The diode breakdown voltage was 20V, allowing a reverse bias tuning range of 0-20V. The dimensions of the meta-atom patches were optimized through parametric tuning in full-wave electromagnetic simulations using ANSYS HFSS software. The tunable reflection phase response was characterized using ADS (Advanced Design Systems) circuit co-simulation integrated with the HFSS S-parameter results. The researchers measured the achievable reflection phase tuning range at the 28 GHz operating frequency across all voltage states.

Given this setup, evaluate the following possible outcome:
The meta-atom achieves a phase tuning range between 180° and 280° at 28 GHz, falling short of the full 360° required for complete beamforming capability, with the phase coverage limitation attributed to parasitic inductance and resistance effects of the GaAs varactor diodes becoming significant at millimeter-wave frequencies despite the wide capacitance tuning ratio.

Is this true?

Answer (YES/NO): NO